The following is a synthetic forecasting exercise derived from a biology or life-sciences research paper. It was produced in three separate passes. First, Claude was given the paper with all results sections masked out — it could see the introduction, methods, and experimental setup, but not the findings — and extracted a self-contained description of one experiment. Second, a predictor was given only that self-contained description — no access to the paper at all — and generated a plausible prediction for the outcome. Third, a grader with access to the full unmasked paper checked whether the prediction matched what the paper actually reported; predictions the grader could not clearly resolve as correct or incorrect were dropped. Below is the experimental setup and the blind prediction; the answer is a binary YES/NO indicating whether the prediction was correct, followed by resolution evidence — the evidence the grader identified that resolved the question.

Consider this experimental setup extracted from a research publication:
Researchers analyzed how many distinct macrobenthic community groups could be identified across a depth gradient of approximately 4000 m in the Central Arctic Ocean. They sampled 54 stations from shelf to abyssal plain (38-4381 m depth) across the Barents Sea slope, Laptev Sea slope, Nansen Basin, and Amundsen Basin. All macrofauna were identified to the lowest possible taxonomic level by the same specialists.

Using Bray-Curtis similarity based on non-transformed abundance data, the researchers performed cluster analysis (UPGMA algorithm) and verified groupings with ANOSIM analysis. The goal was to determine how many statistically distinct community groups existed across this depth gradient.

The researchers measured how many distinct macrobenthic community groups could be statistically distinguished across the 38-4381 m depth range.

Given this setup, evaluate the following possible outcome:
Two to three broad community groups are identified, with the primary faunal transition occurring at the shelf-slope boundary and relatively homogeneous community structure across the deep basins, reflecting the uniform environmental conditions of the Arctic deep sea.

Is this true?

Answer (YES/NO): NO